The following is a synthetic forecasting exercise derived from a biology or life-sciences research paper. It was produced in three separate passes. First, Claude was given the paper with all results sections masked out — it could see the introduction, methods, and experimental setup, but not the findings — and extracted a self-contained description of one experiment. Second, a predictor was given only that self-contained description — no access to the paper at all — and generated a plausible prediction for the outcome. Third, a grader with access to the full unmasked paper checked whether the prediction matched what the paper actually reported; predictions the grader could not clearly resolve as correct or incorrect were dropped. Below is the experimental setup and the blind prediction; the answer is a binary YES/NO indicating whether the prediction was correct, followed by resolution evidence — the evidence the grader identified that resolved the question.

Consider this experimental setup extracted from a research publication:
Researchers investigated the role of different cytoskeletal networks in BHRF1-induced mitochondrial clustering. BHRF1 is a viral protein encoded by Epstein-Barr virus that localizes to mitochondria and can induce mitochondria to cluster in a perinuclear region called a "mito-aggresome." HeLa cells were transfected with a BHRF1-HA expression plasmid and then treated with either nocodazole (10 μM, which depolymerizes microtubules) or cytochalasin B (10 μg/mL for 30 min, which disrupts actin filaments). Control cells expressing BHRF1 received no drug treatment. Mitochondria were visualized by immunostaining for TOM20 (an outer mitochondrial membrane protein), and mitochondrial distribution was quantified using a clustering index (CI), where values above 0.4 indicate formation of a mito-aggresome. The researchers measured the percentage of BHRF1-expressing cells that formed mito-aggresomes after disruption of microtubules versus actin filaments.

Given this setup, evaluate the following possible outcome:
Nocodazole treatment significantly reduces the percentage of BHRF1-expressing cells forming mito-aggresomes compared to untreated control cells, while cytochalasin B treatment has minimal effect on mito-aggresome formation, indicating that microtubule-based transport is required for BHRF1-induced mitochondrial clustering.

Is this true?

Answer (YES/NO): YES